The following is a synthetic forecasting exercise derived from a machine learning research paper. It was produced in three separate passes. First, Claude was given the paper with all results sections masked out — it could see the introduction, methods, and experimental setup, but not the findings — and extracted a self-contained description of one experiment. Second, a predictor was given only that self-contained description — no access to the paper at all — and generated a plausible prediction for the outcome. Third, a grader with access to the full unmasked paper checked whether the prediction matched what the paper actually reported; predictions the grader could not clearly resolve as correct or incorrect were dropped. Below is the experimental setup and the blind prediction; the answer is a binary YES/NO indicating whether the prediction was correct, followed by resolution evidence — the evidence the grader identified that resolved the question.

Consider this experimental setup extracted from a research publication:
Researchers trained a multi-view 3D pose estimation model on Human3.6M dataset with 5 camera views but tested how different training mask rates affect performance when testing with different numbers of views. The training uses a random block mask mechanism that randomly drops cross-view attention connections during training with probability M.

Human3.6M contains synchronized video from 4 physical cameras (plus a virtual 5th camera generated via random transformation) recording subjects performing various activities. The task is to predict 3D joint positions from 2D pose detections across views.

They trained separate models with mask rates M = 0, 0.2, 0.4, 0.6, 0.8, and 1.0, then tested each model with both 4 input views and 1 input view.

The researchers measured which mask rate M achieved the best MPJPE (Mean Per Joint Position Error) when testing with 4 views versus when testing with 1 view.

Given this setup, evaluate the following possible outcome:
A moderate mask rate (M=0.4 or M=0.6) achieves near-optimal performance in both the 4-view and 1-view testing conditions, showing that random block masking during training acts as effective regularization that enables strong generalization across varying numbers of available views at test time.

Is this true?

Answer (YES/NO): NO